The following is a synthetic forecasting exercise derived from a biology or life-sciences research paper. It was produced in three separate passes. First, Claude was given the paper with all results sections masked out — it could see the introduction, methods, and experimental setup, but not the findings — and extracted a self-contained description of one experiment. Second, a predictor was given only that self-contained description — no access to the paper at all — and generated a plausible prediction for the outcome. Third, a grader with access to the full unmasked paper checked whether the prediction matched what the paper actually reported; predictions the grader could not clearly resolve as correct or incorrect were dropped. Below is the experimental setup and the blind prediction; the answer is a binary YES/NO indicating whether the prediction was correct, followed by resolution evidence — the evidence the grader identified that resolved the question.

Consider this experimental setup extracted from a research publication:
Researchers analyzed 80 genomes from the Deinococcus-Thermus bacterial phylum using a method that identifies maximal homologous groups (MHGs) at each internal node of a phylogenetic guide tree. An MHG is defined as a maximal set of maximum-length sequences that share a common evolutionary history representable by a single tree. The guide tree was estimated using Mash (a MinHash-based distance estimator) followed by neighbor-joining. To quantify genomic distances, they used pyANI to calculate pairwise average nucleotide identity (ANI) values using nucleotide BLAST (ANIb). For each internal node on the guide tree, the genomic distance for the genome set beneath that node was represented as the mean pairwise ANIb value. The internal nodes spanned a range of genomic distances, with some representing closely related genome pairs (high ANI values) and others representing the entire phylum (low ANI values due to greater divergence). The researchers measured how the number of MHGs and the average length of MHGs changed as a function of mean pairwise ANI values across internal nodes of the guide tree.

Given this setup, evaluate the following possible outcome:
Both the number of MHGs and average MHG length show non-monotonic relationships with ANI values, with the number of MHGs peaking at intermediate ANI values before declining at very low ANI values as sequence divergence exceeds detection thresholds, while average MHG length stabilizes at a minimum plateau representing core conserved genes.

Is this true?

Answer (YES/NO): NO